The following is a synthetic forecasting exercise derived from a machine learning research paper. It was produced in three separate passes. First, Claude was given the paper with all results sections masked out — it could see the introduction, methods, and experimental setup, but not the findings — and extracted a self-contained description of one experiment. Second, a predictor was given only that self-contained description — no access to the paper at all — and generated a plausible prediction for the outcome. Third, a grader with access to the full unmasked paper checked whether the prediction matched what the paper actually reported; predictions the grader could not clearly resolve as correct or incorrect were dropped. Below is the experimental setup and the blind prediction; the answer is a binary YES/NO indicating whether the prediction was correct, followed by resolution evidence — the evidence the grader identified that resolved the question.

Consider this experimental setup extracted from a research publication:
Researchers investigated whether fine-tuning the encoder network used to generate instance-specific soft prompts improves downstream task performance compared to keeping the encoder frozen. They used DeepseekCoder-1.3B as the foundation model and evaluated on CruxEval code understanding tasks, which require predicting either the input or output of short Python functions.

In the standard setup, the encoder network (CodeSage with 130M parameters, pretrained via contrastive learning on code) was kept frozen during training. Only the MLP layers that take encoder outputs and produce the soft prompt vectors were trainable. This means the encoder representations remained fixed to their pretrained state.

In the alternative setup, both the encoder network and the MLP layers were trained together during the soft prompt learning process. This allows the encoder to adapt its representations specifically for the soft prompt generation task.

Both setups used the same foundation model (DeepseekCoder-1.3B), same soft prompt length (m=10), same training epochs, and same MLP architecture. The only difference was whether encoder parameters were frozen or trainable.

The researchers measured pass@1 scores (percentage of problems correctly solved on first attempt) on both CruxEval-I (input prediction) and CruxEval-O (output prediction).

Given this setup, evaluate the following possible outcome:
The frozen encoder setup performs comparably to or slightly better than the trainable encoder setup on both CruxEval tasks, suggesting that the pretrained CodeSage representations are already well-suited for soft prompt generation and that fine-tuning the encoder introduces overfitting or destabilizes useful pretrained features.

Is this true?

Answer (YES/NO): YES